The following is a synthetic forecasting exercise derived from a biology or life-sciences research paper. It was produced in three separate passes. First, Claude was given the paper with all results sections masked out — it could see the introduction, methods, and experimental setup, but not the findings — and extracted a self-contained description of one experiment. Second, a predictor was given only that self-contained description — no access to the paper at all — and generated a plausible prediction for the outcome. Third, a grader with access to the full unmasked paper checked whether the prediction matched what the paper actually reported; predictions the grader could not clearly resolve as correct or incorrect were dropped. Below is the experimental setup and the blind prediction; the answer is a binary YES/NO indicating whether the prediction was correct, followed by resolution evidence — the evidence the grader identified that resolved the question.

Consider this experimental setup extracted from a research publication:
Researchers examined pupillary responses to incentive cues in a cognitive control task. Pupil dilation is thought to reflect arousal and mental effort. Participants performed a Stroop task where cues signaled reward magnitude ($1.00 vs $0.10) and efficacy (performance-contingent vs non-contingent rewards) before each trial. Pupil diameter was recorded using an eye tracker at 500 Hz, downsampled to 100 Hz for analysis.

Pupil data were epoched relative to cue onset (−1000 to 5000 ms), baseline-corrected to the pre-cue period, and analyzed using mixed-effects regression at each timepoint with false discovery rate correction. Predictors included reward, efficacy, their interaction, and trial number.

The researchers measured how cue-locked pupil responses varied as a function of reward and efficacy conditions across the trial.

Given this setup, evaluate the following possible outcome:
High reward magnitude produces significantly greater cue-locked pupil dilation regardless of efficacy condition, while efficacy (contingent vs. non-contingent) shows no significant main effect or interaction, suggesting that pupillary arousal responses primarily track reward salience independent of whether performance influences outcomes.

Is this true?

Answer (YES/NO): NO